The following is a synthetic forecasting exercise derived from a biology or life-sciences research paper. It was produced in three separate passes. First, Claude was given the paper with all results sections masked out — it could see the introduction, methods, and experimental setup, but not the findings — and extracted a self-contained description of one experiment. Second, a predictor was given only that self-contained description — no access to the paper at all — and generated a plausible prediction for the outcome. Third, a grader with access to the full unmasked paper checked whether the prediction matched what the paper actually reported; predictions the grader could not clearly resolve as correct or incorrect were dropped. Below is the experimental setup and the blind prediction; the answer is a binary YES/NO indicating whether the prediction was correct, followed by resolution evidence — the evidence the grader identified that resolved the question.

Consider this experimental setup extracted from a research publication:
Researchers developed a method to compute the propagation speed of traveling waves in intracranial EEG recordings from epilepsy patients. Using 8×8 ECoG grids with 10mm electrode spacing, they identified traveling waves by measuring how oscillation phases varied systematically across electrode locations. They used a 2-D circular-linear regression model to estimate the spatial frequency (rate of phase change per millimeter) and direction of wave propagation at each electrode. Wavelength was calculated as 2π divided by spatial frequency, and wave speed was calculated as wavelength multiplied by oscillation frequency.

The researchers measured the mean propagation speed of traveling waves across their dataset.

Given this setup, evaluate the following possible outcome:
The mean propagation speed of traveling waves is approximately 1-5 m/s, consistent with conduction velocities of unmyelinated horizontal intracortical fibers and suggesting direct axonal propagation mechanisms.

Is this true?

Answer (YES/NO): NO